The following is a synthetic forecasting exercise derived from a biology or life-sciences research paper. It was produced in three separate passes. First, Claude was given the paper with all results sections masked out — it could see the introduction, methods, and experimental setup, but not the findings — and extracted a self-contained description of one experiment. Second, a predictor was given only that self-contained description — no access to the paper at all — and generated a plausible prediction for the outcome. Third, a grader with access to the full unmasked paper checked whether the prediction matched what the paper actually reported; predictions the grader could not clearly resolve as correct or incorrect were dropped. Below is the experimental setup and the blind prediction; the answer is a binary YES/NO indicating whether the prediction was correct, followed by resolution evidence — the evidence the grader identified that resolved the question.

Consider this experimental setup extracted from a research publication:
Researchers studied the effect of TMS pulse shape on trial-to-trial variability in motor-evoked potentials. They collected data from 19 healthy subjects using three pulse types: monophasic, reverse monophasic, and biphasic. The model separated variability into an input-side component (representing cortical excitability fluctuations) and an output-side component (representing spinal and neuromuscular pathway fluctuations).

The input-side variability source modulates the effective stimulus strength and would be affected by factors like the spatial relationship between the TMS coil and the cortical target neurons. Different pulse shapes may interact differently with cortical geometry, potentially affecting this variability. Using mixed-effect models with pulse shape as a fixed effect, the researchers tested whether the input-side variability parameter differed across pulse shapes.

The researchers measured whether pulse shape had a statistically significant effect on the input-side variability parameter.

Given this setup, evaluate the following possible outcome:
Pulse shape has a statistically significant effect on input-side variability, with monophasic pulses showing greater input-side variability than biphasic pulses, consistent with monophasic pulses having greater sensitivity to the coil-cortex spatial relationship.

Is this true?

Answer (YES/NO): NO